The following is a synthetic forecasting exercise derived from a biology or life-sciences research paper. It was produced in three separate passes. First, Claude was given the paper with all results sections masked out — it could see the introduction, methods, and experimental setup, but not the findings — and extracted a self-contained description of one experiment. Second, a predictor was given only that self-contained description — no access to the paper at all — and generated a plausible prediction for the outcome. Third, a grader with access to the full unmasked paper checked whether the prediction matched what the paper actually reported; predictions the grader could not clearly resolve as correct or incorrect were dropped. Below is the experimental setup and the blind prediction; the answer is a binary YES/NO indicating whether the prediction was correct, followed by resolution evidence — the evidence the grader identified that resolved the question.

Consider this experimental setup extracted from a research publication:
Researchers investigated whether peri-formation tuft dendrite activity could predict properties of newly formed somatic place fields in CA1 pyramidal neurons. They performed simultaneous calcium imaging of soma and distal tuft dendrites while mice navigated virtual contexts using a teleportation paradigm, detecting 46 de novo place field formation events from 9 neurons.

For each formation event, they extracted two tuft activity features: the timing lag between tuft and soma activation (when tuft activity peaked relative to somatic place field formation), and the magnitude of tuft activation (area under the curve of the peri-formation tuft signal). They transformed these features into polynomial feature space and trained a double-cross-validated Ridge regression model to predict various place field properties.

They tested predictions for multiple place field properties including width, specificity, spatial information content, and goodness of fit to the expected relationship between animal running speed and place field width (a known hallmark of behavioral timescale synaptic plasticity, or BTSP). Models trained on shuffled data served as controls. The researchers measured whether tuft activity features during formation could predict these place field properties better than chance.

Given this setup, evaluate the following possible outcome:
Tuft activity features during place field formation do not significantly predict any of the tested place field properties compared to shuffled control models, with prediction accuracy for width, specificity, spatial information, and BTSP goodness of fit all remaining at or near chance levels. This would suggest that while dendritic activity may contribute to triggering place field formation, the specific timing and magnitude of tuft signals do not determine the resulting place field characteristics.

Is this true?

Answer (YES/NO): NO